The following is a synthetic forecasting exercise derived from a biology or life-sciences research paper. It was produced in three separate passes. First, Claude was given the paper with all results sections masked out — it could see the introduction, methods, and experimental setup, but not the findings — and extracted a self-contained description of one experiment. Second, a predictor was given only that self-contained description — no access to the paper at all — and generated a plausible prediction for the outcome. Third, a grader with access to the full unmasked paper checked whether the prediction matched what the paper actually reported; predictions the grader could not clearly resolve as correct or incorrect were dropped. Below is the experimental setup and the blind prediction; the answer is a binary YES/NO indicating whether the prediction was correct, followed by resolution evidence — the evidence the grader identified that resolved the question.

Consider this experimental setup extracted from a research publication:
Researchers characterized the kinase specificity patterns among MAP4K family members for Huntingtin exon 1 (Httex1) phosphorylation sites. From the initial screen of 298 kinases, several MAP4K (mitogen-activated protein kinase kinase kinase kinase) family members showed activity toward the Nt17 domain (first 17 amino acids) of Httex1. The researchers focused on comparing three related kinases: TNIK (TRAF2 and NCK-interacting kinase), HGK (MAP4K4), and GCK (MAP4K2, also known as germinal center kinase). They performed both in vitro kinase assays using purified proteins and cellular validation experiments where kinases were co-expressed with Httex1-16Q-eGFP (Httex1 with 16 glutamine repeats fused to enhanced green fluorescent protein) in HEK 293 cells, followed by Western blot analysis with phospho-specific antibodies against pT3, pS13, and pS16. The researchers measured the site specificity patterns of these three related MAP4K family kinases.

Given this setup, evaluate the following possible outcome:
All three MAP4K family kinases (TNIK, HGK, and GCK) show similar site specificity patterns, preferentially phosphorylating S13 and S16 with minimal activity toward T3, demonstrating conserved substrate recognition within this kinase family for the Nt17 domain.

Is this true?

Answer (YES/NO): NO